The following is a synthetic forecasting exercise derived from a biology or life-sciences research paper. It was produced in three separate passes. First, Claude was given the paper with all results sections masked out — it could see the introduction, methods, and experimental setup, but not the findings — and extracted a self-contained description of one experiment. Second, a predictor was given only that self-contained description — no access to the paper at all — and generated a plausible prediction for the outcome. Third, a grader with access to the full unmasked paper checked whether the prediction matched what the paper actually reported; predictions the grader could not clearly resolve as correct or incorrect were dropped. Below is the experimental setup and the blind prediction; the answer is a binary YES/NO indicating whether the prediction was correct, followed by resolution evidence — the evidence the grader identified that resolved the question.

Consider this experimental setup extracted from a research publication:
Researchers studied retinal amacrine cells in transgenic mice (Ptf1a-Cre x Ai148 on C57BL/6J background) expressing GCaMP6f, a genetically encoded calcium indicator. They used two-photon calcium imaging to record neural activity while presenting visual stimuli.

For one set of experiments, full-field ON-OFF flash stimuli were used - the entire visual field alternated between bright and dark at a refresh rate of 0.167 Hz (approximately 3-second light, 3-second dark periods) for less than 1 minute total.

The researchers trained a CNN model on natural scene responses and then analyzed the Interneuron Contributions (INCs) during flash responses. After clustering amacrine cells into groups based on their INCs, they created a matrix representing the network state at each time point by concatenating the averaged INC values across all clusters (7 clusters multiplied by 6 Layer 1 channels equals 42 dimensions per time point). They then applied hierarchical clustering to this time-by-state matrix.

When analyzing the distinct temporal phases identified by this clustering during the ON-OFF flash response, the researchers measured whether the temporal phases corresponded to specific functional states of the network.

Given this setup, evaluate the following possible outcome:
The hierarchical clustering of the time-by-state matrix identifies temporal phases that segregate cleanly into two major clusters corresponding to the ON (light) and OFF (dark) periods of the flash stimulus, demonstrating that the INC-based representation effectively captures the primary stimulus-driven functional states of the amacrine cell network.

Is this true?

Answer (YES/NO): NO